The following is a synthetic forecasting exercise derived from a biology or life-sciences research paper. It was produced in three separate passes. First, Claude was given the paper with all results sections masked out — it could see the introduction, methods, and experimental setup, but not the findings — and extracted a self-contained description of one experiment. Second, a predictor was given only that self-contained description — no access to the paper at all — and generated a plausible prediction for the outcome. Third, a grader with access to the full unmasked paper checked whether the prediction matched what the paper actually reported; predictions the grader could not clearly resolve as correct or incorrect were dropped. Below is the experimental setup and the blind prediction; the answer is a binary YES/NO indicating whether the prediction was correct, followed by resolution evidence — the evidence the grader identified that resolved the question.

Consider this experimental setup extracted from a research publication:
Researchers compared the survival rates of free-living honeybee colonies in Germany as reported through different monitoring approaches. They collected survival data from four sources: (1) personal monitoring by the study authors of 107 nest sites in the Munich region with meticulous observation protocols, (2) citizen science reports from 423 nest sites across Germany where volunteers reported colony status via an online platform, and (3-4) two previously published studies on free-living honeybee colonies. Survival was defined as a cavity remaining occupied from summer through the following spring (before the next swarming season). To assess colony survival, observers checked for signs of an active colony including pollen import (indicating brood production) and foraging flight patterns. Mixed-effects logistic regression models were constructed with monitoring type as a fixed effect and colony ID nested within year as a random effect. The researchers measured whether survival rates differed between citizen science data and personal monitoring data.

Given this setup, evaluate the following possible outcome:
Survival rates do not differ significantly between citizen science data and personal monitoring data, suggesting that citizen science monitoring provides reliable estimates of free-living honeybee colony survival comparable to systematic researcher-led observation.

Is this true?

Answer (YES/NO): NO